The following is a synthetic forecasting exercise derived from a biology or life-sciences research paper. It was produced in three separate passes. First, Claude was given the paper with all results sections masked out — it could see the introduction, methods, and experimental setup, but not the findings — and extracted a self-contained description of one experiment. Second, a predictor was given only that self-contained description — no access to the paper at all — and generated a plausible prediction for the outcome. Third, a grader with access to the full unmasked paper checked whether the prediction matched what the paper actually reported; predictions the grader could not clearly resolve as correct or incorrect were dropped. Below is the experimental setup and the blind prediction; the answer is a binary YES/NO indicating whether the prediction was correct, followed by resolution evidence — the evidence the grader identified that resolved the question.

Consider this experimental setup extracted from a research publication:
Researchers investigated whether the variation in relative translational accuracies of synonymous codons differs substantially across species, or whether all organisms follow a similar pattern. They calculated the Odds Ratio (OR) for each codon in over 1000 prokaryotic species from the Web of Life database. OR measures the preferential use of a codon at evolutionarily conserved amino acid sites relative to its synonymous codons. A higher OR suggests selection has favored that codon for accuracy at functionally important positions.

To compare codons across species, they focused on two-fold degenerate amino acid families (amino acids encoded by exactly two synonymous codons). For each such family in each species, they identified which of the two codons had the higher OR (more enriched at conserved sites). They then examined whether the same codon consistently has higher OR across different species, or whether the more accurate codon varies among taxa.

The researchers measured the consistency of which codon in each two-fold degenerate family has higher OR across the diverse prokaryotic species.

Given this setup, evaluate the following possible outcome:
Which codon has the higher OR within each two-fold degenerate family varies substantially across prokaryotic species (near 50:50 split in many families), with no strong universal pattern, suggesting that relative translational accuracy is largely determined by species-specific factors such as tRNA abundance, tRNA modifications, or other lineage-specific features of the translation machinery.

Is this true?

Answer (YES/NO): NO